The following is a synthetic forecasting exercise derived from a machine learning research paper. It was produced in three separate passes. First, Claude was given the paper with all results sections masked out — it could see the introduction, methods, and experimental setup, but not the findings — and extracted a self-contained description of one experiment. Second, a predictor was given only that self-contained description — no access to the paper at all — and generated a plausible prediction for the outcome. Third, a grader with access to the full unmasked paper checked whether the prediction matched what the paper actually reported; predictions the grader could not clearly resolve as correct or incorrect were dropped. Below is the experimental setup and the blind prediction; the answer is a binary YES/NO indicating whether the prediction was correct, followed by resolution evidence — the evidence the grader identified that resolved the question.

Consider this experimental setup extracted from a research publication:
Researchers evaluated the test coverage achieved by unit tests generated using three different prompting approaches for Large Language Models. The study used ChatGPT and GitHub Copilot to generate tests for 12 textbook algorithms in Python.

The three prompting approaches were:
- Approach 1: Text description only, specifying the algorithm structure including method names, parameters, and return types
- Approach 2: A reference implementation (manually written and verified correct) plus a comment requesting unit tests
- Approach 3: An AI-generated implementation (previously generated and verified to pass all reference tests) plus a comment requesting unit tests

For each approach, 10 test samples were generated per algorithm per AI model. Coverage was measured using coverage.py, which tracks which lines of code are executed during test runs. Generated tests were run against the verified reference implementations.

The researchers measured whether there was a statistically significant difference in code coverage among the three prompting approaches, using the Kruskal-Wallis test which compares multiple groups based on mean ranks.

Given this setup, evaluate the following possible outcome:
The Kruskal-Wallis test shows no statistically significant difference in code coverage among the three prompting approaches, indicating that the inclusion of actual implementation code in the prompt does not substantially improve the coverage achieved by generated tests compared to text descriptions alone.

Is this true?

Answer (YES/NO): NO